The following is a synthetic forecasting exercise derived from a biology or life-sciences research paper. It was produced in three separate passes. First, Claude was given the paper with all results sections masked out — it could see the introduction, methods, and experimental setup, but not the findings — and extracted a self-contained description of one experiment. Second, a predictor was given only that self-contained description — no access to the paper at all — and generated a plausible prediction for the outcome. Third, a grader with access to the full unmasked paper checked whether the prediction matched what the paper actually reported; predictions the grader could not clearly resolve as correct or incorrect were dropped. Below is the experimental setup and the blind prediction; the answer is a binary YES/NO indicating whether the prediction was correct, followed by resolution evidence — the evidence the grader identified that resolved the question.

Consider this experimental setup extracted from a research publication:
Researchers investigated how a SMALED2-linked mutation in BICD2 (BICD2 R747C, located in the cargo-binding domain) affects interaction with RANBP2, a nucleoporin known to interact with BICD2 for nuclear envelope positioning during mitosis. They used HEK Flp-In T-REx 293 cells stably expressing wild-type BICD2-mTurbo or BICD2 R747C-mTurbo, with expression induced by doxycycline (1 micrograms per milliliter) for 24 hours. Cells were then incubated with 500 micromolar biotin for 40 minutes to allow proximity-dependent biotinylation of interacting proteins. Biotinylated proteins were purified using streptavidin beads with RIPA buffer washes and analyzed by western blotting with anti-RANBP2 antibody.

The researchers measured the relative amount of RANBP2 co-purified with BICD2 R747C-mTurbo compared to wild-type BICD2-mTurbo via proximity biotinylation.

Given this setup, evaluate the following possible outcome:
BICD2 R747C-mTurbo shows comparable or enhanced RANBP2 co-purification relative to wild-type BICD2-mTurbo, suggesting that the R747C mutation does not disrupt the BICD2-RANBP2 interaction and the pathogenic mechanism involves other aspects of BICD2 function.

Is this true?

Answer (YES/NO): NO